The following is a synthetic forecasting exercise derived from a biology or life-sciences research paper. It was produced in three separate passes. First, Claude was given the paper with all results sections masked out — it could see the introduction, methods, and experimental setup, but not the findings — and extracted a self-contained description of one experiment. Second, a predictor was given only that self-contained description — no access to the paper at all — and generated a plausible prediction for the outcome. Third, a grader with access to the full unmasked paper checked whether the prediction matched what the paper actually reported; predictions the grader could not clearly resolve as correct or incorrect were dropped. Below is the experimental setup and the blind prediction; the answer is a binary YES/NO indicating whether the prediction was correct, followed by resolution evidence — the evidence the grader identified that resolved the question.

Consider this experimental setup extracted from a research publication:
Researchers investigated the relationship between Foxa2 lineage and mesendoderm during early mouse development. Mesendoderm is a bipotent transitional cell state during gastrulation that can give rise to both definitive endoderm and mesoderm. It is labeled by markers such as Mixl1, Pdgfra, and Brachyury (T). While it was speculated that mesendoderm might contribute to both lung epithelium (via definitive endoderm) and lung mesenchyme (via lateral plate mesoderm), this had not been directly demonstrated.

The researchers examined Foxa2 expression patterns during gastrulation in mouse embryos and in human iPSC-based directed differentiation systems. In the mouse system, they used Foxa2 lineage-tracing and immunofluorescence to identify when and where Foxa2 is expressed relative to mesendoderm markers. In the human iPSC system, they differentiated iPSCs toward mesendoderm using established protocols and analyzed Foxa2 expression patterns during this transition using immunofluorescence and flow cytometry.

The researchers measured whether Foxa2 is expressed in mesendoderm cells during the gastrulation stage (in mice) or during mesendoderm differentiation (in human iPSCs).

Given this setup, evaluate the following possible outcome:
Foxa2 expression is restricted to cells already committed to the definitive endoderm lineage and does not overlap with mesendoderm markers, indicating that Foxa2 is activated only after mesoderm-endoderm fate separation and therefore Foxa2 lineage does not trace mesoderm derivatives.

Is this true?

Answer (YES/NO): NO